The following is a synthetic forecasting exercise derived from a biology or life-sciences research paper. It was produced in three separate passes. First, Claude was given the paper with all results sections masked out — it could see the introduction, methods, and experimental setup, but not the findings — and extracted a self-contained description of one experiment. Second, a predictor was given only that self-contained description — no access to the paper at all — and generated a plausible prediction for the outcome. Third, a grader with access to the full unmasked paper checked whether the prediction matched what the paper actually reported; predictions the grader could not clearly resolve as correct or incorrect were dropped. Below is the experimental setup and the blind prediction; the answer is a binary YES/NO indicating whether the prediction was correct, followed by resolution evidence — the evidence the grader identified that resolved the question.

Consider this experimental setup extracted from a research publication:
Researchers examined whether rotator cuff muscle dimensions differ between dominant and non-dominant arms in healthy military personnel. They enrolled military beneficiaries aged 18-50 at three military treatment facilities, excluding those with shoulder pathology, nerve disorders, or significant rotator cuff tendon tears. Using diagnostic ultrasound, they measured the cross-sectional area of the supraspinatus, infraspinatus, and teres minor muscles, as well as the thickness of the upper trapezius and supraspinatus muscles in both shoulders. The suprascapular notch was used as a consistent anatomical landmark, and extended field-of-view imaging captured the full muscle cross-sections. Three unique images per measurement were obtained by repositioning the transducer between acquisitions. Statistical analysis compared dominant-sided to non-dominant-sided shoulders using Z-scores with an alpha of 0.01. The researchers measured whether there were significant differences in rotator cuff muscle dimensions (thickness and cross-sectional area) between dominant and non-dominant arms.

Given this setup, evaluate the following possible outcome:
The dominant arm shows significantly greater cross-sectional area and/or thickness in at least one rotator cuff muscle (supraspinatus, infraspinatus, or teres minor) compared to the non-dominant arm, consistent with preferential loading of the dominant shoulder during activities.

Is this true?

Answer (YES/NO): NO